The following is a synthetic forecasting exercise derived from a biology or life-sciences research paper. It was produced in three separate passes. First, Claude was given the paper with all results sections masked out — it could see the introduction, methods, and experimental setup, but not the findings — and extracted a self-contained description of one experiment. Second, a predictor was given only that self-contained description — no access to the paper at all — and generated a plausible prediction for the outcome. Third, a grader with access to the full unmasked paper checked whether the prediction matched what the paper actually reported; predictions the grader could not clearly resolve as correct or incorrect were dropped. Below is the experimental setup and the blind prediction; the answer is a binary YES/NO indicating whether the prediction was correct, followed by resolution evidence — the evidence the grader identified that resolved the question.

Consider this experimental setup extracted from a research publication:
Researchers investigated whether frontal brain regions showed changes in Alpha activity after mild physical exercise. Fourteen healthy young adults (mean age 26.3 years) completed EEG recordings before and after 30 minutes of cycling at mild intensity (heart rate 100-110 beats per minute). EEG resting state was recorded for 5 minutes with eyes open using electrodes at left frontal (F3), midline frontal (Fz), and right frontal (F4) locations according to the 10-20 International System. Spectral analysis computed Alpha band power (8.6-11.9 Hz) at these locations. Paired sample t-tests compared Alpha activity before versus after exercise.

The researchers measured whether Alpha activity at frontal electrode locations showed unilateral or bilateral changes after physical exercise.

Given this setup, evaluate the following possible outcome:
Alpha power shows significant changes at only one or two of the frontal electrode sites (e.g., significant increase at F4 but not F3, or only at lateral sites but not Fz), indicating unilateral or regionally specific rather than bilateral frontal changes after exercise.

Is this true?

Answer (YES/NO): NO